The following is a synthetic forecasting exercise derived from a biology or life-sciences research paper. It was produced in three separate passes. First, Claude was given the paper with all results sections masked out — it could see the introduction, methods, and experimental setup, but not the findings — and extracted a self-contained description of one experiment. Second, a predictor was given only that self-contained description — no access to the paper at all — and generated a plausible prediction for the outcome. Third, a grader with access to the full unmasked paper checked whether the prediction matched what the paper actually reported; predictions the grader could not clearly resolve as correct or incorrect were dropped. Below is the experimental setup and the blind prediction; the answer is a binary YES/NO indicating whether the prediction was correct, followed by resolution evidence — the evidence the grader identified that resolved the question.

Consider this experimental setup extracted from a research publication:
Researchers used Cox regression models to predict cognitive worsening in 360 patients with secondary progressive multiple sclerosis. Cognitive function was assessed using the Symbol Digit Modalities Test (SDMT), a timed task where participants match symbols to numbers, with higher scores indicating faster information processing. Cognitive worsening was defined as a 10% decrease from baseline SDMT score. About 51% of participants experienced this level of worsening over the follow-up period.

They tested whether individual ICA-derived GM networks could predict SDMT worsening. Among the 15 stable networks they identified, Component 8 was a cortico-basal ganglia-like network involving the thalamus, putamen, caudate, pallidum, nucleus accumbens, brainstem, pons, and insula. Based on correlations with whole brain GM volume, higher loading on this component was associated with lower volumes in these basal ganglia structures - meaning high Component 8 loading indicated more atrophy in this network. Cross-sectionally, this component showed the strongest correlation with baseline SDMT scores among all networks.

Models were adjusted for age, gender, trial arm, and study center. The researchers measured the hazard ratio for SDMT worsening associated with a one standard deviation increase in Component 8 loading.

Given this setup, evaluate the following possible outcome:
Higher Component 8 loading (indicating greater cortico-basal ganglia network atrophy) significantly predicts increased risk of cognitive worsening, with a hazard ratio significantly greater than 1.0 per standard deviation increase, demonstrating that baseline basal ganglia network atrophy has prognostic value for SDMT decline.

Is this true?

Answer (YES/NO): YES